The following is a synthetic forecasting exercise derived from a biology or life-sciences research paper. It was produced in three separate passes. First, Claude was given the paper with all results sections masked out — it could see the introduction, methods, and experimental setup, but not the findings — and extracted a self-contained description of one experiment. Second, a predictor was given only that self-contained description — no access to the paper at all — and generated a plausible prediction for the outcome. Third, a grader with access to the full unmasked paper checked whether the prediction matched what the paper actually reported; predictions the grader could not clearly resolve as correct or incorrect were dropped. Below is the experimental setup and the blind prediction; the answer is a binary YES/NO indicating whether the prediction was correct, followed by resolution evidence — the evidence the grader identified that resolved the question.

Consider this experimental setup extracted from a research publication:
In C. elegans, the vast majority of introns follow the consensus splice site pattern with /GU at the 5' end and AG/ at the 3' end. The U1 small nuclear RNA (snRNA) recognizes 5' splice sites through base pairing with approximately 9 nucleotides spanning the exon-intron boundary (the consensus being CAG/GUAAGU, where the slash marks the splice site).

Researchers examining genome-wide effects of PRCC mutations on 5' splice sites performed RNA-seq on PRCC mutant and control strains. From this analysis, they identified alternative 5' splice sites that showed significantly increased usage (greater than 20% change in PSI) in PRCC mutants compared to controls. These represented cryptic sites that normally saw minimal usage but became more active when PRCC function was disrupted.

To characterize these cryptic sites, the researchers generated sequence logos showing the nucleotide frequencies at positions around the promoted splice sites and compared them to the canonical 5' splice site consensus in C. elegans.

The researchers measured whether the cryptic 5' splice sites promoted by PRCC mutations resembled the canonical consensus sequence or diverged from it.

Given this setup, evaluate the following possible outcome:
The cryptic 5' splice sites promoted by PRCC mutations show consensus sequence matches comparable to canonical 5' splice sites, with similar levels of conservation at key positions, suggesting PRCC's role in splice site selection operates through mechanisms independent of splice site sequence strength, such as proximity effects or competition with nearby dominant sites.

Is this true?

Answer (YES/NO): NO